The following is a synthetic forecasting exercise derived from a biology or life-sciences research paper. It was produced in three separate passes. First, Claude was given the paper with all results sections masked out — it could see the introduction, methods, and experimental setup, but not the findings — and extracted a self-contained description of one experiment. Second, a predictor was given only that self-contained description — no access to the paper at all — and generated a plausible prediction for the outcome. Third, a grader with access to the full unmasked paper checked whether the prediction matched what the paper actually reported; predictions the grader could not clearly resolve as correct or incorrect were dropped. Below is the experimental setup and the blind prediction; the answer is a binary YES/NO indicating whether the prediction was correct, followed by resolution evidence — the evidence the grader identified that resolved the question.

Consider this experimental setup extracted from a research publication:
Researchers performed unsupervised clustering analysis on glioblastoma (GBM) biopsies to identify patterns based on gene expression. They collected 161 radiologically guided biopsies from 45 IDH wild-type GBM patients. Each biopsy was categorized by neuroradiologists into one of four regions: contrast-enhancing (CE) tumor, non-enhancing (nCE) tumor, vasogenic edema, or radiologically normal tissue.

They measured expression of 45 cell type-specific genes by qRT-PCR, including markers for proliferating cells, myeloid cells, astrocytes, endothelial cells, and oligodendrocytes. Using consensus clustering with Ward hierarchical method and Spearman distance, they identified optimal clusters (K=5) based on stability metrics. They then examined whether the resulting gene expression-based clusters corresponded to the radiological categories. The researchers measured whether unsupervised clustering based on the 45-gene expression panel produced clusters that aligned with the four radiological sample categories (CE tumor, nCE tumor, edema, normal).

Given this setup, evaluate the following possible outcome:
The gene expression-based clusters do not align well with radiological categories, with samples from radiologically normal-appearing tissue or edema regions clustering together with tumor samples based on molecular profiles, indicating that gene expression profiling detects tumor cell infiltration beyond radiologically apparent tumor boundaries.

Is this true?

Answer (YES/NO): NO